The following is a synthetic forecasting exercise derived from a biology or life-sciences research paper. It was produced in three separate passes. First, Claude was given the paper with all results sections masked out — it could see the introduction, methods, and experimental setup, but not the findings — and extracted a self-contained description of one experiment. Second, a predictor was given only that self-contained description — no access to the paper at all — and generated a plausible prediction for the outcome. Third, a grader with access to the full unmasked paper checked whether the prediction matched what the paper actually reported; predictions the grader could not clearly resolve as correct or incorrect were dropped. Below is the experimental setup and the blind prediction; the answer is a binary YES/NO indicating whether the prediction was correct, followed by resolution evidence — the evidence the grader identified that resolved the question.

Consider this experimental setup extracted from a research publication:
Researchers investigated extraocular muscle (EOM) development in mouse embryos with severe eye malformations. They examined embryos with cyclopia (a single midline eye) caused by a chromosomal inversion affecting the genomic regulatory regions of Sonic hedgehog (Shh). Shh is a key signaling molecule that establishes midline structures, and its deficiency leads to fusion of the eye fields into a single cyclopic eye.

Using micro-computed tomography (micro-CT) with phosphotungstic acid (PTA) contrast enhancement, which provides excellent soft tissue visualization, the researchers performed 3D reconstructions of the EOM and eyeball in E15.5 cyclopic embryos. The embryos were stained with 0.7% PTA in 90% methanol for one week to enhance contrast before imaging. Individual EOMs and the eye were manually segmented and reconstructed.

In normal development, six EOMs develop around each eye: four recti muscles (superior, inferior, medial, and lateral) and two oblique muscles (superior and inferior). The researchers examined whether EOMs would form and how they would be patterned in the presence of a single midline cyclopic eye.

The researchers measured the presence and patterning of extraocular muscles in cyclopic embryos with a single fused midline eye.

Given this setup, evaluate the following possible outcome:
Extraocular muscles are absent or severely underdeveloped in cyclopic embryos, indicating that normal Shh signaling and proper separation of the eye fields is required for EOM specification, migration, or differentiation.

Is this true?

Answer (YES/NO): NO